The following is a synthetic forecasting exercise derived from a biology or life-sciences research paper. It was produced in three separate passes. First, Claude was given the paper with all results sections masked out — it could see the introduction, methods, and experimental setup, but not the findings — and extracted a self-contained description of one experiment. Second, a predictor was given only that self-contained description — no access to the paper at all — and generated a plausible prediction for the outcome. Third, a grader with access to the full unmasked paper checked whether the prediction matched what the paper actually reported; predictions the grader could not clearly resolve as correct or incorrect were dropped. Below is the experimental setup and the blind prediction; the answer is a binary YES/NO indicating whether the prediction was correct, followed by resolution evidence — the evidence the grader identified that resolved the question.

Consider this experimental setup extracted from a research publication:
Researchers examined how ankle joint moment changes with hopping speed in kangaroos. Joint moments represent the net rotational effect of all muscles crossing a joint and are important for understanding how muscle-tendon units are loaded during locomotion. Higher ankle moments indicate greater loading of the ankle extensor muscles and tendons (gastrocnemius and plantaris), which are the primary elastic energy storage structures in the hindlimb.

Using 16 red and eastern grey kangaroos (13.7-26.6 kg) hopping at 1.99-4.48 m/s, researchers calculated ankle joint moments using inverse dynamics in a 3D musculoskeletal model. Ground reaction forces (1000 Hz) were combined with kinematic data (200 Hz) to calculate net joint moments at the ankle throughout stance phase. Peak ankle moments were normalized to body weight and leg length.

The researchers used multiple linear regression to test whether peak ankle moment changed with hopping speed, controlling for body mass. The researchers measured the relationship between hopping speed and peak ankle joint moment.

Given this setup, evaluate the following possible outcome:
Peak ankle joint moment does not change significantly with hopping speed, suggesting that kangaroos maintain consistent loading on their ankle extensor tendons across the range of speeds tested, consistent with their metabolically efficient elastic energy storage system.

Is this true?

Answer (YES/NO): NO